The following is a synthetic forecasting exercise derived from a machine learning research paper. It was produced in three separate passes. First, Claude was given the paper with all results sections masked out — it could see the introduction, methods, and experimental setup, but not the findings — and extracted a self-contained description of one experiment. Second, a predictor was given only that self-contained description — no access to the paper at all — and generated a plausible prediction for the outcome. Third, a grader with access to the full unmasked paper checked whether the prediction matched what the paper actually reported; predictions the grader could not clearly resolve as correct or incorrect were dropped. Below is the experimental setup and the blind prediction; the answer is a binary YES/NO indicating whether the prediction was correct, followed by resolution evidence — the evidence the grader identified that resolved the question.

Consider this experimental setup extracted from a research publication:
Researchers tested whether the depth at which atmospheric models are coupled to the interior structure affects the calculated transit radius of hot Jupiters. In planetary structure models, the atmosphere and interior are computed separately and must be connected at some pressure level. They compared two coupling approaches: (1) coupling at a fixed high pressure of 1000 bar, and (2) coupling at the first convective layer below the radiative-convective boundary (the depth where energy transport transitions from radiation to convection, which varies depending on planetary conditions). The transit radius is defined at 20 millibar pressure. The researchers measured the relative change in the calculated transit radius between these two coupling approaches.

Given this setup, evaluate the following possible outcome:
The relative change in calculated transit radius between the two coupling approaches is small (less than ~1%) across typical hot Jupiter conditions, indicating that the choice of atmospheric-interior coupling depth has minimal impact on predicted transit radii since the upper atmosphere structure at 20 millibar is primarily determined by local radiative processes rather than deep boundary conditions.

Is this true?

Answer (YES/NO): YES